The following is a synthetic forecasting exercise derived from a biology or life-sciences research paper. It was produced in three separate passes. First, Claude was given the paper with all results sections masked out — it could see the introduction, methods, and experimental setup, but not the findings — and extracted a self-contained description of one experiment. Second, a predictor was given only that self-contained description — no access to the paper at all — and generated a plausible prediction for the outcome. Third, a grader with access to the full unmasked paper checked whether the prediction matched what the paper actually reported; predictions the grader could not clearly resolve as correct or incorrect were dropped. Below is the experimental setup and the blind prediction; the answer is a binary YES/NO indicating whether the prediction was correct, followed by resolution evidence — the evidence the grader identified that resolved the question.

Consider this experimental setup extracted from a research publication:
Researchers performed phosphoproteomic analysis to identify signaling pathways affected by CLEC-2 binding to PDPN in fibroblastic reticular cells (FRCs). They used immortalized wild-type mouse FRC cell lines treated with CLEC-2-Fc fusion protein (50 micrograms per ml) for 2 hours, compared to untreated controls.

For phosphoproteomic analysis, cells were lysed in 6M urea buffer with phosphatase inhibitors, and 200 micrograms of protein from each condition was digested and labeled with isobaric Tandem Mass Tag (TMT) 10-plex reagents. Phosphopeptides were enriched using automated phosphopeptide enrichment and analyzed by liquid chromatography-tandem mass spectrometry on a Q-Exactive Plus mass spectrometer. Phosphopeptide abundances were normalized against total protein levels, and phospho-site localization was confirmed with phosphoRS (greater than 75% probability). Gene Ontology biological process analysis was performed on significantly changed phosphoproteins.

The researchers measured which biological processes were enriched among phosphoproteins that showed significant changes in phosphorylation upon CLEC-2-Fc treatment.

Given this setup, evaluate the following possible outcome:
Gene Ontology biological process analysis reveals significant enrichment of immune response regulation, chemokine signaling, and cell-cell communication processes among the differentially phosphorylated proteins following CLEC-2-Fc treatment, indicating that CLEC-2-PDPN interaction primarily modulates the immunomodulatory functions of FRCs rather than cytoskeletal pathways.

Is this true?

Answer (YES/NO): NO